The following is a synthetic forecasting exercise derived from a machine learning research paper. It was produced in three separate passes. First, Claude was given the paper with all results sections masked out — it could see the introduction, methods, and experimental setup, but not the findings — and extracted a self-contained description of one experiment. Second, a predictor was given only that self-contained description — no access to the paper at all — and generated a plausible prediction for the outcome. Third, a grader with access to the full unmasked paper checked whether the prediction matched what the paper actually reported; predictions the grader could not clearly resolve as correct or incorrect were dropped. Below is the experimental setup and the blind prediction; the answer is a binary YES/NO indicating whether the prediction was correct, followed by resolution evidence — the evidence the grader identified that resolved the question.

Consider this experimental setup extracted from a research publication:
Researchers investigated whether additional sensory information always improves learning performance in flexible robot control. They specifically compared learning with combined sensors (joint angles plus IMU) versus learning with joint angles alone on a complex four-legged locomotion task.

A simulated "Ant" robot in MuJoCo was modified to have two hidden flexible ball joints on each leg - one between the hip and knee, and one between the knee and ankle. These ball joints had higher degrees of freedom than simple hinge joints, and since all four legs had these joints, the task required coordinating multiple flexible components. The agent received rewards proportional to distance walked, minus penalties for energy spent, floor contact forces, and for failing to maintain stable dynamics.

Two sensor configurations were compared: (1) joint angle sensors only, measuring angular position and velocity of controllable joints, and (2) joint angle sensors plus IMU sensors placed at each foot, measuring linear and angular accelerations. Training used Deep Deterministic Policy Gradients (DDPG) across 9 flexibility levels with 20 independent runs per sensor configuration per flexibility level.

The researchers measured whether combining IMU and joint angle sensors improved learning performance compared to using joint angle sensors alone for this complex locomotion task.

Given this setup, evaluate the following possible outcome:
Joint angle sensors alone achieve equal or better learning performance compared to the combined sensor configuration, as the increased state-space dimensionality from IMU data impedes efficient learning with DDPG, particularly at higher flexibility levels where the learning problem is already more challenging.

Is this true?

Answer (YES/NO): YES